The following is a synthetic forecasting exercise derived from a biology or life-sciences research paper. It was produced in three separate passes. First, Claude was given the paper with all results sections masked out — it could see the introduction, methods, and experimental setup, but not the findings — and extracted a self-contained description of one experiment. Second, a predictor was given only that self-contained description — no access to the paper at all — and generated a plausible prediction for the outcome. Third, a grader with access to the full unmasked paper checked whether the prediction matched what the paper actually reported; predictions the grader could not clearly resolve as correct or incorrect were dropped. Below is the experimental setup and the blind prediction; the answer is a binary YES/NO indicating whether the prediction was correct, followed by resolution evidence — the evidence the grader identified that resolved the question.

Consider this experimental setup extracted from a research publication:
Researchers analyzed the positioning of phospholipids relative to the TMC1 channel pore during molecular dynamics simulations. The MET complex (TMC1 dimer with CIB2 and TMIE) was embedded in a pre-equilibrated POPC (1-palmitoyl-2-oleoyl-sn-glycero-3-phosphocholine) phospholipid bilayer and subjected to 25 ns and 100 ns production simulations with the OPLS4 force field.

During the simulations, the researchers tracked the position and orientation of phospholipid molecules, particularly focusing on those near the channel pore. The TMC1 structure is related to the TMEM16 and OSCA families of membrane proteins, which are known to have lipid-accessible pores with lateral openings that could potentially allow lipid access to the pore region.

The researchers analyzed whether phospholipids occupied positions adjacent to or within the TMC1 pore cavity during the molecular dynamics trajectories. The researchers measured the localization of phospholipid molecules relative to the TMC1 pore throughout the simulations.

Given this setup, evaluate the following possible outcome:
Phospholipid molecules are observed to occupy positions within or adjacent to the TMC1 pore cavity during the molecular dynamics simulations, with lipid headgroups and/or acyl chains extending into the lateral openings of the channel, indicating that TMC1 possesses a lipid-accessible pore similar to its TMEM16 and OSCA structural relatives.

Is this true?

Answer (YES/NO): YES